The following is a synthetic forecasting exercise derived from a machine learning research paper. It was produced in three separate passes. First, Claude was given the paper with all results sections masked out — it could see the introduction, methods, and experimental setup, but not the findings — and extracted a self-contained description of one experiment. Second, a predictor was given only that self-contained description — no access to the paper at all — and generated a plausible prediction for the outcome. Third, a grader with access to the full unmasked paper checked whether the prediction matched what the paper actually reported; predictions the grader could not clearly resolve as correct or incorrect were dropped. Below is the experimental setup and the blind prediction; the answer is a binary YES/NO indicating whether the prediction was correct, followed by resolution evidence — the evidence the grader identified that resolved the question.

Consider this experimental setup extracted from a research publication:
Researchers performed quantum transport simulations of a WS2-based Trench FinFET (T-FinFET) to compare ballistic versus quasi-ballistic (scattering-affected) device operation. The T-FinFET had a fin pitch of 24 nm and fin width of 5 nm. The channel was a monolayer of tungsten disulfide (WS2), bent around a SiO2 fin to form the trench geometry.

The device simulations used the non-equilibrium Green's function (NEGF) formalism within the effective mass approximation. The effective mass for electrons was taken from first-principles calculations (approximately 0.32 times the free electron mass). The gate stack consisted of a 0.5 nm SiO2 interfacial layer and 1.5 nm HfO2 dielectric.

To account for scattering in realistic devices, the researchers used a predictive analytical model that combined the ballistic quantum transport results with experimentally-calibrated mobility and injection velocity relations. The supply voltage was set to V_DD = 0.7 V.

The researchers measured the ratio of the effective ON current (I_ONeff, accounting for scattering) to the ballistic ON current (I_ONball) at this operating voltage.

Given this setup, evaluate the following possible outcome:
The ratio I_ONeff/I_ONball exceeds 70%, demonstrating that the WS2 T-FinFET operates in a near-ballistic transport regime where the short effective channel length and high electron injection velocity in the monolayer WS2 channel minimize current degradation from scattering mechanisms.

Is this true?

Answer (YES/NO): NO